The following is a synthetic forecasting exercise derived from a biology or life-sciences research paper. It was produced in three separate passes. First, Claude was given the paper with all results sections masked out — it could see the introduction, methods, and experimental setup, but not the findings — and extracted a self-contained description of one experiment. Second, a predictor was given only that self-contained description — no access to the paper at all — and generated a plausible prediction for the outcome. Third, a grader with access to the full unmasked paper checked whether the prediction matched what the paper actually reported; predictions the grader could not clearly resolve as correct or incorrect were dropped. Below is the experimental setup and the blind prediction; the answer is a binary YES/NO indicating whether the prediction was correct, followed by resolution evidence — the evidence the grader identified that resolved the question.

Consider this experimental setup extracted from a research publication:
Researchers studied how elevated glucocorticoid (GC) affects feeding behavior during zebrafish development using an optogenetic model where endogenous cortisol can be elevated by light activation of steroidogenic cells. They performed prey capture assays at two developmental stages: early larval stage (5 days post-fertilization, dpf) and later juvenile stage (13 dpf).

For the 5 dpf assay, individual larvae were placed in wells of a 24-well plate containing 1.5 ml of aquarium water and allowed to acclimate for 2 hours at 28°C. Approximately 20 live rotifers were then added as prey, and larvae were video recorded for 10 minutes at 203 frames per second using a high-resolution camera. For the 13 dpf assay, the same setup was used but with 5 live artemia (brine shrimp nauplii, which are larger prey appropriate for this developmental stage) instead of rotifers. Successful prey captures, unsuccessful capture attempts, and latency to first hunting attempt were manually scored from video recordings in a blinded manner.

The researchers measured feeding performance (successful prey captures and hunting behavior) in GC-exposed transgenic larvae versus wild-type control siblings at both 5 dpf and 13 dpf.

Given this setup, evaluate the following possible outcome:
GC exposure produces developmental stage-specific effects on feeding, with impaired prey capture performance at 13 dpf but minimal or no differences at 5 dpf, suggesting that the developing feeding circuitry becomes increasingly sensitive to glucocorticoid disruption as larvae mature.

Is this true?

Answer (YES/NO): NO